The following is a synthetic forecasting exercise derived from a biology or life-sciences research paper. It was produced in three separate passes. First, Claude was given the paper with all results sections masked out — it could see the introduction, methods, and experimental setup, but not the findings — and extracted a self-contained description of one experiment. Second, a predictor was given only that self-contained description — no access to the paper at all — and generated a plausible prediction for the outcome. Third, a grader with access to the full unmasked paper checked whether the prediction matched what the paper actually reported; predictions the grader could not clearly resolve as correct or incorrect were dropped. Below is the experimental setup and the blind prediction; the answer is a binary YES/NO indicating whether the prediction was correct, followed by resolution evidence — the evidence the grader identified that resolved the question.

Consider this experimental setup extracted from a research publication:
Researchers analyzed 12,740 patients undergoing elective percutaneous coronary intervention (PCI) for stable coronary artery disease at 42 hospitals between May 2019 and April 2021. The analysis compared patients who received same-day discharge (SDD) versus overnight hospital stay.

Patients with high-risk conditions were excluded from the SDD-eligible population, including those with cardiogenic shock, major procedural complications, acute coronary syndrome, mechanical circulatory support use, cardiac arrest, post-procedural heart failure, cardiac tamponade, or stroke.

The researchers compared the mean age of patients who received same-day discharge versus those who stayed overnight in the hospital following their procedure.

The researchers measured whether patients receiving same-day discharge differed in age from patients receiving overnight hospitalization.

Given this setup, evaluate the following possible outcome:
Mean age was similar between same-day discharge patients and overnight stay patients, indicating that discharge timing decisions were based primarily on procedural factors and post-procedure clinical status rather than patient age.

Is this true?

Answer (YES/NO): NO